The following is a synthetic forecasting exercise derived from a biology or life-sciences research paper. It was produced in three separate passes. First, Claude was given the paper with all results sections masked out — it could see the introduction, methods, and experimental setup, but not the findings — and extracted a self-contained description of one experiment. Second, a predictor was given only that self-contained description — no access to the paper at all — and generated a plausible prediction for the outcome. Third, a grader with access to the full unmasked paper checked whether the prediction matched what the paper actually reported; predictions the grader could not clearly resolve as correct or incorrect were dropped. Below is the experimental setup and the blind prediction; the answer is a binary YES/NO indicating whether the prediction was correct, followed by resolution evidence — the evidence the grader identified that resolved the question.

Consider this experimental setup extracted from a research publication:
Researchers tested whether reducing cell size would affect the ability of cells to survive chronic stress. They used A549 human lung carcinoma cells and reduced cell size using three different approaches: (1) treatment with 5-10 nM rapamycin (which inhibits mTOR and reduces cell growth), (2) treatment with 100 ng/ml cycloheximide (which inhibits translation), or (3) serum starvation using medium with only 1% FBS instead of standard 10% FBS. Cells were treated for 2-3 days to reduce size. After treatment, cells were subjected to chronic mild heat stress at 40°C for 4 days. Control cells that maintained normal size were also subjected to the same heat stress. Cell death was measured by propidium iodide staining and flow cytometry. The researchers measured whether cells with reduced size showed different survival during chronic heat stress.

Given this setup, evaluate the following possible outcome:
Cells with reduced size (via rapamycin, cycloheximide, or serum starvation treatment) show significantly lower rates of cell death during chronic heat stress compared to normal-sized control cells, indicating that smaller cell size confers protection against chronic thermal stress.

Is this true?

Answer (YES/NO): NO